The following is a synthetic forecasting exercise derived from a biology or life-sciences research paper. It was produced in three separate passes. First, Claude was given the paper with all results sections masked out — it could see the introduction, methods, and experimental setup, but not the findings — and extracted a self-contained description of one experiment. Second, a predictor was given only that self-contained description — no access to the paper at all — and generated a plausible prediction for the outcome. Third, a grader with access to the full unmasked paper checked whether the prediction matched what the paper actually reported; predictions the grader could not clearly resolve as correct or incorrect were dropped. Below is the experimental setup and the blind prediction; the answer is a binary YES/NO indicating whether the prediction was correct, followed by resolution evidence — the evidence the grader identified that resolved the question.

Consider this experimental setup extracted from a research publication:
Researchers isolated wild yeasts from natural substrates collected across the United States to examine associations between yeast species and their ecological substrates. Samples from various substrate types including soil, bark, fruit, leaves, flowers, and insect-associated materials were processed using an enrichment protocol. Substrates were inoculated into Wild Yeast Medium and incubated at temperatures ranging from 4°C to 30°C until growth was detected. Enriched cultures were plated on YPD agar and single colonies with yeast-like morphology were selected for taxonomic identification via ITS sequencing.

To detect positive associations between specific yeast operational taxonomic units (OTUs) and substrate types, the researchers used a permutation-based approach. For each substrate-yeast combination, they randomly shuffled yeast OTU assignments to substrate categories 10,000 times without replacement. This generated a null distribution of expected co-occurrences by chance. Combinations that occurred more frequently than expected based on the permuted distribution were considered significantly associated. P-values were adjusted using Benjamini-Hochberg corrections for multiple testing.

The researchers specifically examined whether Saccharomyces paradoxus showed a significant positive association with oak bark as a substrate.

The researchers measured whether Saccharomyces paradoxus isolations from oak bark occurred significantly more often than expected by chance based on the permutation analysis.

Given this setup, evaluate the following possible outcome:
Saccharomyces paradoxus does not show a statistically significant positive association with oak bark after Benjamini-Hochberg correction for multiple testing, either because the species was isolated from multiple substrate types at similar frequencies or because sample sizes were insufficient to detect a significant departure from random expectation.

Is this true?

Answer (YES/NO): YES